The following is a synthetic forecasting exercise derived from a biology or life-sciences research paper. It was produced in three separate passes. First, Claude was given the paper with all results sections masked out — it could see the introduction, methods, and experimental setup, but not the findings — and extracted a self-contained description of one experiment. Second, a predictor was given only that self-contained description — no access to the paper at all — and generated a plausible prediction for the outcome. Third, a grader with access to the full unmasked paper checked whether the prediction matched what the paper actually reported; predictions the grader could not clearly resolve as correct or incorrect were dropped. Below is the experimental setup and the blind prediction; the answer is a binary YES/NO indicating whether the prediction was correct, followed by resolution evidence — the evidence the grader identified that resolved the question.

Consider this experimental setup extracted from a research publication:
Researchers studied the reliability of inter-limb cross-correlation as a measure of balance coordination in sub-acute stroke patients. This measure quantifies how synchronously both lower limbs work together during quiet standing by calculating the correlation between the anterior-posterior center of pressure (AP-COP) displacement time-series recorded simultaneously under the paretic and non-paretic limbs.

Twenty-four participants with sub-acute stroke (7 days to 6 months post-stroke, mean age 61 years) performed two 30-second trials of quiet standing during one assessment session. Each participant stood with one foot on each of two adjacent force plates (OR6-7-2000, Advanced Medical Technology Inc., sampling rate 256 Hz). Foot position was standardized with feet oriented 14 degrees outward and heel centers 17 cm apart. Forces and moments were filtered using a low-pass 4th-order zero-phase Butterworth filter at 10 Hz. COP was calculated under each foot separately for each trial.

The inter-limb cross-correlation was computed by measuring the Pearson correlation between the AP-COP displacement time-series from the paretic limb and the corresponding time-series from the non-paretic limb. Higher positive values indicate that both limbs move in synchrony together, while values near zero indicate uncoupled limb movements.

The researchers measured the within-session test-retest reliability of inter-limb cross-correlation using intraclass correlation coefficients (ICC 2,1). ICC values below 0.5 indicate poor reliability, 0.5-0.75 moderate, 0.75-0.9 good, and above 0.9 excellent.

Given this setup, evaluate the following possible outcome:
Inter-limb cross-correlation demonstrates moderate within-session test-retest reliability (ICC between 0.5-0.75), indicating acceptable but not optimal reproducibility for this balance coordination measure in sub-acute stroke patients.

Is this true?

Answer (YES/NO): NO